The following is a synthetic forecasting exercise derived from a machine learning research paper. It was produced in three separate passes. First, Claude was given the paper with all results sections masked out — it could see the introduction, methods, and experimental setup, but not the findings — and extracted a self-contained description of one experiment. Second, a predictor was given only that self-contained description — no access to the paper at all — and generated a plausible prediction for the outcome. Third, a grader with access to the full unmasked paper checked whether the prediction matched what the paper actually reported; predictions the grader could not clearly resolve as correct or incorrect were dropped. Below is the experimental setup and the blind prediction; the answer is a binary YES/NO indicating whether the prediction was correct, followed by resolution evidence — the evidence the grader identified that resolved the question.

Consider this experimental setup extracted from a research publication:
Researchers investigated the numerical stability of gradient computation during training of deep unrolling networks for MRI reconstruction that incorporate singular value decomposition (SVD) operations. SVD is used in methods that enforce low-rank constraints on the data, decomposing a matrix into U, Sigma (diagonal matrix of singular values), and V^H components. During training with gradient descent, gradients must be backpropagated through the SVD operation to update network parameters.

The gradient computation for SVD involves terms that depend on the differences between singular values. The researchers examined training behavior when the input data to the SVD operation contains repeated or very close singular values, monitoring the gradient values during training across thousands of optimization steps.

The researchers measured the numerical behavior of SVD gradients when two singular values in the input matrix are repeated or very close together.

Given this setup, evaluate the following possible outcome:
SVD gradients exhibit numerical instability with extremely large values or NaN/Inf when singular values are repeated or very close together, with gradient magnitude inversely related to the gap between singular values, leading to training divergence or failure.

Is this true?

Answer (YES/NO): YES